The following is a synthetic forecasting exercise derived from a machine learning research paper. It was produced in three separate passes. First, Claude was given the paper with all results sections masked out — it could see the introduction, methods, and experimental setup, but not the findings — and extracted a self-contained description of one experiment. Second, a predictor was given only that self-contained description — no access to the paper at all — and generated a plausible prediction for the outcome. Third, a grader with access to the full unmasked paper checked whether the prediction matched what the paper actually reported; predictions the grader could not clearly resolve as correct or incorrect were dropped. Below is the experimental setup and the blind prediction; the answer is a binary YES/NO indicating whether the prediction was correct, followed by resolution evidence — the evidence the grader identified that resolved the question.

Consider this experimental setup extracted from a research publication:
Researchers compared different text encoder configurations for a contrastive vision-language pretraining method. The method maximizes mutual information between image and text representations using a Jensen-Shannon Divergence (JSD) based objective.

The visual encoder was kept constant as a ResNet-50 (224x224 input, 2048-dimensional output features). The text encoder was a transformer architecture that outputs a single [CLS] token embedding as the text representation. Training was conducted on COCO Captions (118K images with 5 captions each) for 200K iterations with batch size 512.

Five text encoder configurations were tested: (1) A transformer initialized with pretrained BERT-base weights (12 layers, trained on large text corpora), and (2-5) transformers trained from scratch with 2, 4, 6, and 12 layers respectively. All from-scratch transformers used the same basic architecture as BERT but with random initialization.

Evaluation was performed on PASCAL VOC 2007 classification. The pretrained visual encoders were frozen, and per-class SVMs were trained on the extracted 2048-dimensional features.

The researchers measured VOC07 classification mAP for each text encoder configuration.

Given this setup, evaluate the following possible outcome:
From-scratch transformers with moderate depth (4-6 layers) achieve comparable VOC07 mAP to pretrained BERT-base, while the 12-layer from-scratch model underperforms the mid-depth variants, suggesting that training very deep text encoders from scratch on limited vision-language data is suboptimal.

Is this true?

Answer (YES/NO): NO